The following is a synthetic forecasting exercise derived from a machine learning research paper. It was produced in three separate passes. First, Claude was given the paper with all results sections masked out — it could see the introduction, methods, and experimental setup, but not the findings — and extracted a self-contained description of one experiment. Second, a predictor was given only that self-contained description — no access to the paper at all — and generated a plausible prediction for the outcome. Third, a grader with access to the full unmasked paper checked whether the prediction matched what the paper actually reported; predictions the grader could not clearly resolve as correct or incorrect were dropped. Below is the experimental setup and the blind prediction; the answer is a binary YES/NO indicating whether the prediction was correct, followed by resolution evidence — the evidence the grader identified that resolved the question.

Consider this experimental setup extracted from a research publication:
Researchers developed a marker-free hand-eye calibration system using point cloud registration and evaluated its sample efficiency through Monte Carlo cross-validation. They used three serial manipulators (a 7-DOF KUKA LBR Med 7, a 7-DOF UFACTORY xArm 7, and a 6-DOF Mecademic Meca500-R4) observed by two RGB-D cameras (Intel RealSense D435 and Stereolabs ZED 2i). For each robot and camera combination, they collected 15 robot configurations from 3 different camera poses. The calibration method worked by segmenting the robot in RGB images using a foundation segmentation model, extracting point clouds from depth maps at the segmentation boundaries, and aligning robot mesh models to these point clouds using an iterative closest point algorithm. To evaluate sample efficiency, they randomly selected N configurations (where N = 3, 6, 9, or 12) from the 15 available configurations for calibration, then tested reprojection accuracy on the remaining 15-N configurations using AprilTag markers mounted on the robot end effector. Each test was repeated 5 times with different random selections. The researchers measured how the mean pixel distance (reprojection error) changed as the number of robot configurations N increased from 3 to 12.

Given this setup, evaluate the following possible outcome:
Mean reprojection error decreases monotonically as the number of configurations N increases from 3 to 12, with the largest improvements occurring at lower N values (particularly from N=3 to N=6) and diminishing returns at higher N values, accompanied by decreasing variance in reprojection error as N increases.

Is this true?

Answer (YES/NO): NO